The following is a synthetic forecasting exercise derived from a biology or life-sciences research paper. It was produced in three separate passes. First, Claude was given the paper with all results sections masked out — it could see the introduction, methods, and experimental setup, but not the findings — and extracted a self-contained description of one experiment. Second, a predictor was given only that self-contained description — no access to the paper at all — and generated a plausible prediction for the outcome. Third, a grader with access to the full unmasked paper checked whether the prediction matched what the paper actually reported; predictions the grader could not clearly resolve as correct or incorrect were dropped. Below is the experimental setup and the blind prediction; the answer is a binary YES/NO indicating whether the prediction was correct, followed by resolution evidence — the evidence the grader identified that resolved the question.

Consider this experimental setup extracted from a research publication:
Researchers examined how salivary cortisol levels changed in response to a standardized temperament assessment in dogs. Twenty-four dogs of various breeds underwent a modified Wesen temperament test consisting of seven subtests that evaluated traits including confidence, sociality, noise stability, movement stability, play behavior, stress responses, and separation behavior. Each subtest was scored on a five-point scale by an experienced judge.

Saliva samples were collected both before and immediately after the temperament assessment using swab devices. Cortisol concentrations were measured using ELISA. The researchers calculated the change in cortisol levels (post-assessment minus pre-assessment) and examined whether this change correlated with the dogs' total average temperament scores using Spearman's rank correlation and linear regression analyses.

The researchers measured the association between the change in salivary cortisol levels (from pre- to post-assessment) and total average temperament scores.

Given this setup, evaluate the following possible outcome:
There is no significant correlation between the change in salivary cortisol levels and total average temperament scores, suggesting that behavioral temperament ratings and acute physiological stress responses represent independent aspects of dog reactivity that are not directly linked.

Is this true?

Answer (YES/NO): NO